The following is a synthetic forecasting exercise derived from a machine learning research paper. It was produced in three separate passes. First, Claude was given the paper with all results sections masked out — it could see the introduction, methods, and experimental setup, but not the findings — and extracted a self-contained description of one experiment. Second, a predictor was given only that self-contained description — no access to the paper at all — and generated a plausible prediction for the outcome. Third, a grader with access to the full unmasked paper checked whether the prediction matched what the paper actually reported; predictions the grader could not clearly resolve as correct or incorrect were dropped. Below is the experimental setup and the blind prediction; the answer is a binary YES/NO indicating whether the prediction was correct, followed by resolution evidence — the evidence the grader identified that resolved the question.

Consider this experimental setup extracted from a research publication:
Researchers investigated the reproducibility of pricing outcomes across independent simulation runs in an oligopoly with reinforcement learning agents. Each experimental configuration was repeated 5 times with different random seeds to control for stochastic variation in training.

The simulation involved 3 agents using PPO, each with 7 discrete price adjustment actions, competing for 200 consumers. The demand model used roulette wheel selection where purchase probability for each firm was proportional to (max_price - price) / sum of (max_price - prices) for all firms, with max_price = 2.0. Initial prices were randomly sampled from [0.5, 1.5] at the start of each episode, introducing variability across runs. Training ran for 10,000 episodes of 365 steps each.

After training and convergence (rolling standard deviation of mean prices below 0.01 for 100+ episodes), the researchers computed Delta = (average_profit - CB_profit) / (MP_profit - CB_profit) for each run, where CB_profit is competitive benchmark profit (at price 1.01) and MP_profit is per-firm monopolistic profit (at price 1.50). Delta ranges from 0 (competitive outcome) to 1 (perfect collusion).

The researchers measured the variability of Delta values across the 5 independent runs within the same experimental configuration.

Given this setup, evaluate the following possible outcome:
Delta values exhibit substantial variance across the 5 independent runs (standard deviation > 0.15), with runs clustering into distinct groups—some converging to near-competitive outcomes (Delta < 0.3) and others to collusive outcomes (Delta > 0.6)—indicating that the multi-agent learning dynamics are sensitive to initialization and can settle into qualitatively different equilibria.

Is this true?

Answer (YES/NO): NO